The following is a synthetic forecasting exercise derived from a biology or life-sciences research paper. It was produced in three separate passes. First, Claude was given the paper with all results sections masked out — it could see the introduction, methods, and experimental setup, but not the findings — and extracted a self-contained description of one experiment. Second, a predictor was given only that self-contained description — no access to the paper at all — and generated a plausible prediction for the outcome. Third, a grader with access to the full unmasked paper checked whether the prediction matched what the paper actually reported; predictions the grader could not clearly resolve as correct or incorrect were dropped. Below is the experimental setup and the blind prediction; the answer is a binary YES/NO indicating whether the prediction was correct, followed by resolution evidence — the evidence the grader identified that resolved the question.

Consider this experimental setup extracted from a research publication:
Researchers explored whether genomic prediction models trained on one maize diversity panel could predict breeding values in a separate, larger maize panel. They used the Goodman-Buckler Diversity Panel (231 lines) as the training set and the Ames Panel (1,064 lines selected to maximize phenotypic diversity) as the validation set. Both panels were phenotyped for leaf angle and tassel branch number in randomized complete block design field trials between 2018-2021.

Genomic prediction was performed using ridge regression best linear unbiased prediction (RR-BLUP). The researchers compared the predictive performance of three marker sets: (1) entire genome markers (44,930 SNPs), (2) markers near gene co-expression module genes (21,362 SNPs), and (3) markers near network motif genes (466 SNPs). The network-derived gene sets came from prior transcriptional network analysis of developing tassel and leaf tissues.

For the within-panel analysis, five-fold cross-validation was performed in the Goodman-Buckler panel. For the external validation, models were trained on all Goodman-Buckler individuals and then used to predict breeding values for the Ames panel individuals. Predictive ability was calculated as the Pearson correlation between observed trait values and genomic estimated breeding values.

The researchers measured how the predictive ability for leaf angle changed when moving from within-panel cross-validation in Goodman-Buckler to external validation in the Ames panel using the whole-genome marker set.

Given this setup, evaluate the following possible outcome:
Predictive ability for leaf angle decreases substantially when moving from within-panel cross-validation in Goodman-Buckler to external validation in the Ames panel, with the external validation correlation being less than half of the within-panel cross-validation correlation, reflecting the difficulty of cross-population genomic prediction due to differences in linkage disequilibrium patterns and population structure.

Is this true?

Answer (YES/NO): NO